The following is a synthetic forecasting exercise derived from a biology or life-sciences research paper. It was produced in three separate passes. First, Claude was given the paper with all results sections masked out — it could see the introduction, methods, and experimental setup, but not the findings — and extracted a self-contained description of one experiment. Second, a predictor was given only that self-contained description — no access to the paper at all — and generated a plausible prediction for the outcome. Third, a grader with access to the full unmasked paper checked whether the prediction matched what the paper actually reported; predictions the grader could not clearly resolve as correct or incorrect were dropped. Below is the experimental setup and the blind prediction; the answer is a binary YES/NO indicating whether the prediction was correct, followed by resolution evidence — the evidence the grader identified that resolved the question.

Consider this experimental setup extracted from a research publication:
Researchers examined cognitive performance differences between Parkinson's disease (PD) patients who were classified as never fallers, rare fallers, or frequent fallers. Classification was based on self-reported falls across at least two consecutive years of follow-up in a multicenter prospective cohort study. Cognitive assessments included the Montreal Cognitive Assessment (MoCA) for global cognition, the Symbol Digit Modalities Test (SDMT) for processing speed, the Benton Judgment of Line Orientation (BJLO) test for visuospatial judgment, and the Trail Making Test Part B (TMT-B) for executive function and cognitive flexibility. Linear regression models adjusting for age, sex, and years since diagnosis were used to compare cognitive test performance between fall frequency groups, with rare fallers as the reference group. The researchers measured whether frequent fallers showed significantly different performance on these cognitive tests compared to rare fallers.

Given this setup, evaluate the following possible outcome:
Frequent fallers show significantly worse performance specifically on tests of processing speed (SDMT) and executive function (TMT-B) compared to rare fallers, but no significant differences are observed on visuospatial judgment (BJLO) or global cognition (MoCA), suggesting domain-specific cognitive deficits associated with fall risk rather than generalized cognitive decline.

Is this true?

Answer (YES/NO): NO